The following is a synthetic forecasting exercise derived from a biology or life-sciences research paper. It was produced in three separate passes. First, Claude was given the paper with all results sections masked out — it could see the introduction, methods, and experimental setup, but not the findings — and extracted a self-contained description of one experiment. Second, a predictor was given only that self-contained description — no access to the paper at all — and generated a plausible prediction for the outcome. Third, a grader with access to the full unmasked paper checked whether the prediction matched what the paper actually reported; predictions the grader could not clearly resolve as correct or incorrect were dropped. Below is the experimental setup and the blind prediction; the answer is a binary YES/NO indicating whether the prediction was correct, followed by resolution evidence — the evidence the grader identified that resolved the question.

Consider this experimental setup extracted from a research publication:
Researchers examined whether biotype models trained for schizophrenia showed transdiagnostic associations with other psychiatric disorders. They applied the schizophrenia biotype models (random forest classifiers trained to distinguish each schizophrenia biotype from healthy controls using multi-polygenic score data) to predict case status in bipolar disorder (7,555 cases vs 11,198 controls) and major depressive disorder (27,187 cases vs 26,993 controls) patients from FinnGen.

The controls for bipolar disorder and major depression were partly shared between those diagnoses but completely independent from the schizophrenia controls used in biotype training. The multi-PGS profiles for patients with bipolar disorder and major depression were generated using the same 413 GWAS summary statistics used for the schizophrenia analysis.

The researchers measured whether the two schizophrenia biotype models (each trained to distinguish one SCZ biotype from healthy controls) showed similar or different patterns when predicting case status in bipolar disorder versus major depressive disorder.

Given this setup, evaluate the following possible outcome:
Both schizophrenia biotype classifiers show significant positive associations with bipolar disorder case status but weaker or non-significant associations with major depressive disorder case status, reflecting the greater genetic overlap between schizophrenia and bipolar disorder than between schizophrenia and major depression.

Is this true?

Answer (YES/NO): NO